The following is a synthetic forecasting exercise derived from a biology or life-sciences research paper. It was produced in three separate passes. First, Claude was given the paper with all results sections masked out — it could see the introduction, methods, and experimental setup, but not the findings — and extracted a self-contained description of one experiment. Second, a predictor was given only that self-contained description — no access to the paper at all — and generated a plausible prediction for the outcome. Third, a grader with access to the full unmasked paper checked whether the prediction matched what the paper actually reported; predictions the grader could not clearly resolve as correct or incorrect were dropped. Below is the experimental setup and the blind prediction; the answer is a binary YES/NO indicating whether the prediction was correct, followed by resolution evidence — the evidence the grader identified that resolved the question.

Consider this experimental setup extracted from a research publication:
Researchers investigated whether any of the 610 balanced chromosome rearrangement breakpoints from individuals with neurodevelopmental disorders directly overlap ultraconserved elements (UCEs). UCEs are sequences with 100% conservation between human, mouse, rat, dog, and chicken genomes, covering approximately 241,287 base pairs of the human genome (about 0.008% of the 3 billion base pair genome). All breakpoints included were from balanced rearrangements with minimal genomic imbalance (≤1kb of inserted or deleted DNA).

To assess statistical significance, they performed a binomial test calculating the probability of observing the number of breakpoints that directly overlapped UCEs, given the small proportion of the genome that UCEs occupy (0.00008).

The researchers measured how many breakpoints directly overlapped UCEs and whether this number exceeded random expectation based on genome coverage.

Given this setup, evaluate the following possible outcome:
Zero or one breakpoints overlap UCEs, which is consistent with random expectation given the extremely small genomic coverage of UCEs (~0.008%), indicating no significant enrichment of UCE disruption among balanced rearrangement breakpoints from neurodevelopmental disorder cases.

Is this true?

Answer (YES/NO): YES